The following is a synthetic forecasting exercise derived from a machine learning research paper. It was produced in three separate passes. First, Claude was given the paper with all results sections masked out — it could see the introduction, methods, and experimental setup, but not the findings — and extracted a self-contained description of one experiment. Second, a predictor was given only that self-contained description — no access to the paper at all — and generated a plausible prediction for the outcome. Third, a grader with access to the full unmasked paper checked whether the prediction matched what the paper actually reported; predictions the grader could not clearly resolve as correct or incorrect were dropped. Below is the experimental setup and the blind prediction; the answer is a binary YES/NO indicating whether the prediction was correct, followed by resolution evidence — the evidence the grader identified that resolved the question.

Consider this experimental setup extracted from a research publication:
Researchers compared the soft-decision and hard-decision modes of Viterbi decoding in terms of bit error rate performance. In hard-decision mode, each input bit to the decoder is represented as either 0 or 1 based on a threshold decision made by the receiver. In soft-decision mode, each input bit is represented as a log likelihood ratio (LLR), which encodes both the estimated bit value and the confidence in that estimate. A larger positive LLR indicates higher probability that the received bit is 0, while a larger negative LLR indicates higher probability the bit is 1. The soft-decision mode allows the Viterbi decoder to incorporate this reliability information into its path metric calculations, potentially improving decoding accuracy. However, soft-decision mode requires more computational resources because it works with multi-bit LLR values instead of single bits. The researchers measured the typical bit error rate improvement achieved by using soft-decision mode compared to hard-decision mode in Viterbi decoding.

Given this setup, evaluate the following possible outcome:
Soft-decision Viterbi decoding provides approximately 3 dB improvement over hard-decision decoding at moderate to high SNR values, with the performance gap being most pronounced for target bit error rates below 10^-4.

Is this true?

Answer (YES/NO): NO